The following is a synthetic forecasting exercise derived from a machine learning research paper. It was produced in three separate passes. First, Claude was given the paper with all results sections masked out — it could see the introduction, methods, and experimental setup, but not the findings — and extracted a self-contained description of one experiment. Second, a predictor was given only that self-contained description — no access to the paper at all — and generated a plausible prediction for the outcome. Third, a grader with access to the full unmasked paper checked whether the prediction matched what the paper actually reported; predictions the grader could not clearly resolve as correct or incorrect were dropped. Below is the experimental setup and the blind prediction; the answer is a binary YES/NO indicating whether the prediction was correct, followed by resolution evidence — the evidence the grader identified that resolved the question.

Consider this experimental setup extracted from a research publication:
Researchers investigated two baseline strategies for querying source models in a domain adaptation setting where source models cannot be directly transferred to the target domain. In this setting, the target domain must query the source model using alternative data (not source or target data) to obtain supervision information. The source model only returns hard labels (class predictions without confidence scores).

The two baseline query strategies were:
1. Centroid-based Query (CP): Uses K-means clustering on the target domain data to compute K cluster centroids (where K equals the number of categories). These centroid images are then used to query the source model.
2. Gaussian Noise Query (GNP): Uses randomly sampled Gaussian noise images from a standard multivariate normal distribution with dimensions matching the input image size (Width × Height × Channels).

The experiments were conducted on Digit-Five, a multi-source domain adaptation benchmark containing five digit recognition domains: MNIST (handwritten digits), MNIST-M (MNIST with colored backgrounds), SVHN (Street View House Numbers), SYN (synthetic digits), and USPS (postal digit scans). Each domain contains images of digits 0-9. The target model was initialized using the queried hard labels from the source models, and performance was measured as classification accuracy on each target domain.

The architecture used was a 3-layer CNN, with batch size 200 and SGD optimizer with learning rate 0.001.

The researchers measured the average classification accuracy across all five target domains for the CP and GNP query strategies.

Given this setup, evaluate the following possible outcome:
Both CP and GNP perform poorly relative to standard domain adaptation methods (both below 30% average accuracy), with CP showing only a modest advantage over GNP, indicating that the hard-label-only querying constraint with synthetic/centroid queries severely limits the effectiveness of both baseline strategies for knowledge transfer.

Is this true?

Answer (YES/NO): NO